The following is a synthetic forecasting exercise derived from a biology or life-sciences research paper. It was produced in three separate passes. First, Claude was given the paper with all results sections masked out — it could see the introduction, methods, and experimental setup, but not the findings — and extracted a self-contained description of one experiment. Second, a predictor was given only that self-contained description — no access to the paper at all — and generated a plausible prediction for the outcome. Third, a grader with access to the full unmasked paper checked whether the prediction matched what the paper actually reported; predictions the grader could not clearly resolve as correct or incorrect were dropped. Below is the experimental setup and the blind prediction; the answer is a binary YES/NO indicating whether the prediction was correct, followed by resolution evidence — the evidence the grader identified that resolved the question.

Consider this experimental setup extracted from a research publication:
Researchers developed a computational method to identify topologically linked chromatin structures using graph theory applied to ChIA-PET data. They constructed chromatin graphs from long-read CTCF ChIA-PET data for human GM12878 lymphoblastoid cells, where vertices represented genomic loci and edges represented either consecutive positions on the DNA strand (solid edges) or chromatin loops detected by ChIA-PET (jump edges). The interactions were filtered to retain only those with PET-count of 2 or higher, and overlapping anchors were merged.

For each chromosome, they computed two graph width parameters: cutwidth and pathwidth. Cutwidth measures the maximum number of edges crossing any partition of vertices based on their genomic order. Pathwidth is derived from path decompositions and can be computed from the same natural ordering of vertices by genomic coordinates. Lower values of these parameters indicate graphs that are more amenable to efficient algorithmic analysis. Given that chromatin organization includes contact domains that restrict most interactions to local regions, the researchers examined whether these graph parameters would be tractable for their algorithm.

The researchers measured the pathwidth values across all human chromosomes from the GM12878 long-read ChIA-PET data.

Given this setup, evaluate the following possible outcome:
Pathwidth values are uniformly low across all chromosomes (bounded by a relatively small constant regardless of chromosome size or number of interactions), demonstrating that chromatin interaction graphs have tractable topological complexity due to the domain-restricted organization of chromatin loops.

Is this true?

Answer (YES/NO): NO